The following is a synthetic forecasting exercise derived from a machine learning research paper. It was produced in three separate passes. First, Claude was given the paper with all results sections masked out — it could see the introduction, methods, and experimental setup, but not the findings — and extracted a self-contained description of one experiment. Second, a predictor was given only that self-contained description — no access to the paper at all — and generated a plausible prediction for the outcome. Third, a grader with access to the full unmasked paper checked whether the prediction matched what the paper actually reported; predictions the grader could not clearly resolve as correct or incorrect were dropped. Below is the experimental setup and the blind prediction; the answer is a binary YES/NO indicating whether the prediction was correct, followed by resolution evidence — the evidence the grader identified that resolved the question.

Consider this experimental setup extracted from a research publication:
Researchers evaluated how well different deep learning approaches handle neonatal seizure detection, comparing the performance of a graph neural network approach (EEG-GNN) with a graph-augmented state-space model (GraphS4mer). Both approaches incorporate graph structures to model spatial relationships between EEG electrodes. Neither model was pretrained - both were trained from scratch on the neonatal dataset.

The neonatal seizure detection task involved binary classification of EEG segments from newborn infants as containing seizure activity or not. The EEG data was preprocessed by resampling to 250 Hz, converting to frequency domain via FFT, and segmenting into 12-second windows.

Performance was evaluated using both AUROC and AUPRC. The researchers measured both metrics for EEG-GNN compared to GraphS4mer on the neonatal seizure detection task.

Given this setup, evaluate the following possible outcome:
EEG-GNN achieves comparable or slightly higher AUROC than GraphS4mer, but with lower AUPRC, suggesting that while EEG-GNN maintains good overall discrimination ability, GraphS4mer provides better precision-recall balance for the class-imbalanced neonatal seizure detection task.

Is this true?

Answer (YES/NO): NO